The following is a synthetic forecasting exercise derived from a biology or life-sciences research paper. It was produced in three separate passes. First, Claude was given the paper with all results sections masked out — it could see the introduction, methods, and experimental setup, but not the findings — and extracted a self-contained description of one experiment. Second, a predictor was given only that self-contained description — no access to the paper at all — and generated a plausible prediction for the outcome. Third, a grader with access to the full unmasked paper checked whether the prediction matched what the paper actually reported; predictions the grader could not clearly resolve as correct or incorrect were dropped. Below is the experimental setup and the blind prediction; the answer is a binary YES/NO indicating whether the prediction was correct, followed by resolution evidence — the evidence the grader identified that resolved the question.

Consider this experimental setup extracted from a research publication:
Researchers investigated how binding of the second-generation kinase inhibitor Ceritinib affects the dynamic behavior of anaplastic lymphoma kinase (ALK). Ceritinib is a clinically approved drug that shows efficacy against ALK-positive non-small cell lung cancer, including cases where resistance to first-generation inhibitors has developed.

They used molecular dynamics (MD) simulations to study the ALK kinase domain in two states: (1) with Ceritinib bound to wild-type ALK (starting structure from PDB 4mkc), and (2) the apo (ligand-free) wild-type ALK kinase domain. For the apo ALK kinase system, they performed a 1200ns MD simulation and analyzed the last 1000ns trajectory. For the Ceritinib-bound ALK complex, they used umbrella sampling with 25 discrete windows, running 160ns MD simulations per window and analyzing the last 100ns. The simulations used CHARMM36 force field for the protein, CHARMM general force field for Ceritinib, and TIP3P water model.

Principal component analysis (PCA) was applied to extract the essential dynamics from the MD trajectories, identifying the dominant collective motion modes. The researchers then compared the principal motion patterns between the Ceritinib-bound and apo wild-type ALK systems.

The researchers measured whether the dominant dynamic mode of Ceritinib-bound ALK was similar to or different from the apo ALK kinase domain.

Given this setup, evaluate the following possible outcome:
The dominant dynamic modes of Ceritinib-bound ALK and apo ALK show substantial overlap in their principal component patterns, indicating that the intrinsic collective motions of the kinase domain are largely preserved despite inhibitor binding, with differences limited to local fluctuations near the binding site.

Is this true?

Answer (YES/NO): YES